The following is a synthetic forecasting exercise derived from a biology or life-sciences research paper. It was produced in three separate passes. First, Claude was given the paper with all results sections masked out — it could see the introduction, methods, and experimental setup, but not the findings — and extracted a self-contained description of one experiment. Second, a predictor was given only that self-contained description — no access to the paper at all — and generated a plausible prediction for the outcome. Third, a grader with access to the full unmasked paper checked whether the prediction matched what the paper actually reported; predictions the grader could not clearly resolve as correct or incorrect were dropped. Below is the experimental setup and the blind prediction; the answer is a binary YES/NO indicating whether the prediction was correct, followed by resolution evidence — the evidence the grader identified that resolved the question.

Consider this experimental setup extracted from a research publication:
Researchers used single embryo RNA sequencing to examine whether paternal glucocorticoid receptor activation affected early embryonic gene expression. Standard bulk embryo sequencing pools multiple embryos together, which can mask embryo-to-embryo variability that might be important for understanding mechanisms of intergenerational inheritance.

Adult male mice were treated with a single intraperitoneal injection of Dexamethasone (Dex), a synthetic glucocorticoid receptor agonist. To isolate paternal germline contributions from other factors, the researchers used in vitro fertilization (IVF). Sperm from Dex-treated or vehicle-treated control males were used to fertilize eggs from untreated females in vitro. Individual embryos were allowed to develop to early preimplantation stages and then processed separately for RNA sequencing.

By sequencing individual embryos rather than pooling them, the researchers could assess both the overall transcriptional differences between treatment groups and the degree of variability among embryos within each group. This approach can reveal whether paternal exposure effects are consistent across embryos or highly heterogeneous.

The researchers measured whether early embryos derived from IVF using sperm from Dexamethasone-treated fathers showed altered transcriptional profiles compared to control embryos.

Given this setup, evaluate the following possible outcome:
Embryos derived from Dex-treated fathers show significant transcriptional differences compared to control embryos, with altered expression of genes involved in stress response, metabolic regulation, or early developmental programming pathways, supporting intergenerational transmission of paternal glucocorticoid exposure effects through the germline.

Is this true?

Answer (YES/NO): YES